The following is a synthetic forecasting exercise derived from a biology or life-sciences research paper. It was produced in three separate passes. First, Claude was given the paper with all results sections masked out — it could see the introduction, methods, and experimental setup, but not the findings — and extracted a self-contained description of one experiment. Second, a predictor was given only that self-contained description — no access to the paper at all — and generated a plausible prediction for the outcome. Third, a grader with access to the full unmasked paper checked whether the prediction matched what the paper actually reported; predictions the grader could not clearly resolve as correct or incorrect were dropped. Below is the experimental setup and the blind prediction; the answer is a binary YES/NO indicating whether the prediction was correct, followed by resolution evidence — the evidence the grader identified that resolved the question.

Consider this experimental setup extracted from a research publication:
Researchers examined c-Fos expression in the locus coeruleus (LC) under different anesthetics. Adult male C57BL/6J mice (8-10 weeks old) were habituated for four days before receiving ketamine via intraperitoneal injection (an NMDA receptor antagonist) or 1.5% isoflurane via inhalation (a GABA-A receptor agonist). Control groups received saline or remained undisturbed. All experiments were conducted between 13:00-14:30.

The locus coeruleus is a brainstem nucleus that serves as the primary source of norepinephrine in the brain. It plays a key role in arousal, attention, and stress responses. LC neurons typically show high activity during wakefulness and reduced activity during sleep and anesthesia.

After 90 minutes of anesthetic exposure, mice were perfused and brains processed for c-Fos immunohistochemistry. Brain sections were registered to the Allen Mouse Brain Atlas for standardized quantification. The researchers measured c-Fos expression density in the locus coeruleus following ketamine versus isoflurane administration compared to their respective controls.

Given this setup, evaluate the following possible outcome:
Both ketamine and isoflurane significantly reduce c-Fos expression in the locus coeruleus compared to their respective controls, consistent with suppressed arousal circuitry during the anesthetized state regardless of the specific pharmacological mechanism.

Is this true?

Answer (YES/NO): NO